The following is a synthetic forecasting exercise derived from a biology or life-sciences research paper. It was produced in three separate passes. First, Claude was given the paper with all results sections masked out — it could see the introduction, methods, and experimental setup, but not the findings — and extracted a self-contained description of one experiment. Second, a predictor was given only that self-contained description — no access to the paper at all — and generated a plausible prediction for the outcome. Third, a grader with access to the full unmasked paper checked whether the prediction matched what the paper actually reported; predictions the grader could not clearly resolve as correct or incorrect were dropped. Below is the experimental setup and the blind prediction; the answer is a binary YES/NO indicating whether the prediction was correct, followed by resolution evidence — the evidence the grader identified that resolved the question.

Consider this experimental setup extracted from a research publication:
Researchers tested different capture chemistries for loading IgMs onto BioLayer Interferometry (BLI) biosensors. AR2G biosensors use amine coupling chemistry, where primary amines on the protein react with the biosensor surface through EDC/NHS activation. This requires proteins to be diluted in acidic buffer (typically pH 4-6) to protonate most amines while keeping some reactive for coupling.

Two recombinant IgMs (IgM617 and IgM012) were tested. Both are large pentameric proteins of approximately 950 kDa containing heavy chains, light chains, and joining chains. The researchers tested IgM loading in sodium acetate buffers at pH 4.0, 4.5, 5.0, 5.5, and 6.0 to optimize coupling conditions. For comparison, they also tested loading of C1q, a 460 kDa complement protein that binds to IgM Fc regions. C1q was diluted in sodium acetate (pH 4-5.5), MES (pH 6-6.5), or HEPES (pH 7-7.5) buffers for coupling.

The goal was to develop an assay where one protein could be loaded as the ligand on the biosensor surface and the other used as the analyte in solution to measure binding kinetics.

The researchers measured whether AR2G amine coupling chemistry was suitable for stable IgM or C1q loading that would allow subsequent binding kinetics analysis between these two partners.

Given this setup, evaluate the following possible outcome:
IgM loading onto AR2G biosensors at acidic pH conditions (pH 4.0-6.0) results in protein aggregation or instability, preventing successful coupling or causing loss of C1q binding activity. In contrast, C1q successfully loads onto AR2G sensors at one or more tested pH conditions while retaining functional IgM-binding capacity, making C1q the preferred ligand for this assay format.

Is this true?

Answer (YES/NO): NO